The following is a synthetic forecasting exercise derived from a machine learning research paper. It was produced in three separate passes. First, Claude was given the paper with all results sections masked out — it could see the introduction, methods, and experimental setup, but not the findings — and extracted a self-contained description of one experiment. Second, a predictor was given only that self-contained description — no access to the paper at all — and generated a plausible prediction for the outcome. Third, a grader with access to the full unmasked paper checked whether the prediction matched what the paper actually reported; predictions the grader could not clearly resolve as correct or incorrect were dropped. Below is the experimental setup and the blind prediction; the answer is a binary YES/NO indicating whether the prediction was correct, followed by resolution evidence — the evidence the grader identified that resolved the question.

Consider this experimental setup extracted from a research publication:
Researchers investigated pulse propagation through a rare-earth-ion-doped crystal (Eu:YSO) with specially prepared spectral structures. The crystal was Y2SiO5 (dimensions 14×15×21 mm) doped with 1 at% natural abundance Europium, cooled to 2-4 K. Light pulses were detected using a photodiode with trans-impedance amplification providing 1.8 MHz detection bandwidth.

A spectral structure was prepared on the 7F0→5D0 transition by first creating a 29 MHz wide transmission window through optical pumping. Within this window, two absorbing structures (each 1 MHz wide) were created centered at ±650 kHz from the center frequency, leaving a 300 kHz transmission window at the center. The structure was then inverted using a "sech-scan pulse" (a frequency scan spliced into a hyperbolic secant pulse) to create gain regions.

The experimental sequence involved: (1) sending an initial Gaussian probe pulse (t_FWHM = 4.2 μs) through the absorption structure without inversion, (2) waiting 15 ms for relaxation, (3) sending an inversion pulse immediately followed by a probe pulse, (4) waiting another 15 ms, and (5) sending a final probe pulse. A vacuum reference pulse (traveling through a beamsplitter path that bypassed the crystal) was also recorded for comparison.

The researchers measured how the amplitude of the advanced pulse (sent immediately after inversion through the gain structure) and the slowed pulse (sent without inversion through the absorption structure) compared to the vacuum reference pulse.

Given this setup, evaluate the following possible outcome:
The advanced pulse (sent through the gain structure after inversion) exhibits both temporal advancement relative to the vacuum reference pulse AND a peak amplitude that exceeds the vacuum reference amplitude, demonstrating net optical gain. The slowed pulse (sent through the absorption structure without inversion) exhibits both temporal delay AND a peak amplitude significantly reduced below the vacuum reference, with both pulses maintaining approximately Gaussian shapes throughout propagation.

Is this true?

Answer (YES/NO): NO